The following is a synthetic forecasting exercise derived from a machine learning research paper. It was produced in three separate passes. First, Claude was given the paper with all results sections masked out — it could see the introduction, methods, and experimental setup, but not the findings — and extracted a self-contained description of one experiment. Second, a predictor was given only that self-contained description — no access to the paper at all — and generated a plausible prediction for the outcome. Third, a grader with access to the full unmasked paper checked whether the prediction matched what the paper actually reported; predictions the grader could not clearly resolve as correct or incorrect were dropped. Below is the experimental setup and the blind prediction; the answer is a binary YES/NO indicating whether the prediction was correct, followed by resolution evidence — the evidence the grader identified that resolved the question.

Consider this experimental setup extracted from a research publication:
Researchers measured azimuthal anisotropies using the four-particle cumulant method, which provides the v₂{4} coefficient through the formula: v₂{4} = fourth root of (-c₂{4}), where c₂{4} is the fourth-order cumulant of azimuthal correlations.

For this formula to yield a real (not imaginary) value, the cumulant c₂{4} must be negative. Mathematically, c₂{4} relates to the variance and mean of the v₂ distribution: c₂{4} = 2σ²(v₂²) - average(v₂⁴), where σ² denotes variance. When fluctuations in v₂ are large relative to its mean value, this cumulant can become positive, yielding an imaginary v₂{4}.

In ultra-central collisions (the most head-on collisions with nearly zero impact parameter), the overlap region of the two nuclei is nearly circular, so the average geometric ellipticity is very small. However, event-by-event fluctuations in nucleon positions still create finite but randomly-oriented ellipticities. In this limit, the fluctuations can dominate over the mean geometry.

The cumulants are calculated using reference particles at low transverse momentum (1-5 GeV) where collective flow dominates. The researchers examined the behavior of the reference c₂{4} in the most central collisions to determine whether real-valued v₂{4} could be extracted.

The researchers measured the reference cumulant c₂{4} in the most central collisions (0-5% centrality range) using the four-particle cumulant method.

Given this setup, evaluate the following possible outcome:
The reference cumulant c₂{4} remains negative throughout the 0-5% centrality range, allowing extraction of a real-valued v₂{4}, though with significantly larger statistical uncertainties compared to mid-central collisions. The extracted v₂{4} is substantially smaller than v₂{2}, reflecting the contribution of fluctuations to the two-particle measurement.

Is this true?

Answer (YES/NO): NO